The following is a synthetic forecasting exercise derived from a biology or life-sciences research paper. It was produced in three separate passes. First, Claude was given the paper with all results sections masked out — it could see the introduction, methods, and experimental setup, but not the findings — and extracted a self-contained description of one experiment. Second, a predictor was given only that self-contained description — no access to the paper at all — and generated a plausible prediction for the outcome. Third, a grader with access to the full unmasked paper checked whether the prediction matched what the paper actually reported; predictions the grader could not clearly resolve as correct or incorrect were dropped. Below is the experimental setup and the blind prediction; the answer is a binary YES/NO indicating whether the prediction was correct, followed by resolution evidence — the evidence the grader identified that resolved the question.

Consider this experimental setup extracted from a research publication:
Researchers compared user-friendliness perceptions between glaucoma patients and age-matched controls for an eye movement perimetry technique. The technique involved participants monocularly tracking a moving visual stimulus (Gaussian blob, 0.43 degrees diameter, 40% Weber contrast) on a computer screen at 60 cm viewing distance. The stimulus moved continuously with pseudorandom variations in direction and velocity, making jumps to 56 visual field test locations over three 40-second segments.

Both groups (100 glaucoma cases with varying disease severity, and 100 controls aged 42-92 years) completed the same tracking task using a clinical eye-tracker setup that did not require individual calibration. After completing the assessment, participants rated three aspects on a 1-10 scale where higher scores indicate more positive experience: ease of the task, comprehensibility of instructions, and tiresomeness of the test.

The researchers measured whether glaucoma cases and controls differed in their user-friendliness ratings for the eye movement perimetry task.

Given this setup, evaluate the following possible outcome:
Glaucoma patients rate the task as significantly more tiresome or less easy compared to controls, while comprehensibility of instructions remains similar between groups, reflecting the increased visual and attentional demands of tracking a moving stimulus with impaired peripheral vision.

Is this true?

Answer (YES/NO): NO